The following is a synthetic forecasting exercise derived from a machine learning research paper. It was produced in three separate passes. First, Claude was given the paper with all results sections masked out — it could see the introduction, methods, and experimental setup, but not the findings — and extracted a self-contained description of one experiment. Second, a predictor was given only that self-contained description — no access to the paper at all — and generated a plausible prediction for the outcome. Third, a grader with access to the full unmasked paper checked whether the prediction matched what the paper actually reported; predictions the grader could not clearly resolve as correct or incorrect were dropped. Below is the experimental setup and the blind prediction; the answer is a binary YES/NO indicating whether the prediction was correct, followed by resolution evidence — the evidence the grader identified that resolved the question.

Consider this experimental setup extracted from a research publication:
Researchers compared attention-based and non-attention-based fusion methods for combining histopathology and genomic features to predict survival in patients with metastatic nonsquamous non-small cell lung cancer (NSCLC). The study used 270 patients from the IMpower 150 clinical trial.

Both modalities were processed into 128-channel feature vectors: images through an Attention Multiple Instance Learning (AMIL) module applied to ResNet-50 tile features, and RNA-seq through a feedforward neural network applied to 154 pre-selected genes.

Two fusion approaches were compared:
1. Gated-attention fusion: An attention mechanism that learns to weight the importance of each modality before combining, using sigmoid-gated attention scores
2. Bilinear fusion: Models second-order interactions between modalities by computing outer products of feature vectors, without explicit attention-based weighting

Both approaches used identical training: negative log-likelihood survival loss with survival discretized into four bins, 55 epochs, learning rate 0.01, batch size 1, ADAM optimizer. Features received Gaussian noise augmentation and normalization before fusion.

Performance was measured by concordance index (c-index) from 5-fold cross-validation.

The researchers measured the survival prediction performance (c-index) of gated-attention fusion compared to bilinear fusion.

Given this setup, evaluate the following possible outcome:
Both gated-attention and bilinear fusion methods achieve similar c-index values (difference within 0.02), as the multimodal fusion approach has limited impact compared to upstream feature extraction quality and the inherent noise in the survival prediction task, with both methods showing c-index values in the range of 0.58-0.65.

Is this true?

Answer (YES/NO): NO